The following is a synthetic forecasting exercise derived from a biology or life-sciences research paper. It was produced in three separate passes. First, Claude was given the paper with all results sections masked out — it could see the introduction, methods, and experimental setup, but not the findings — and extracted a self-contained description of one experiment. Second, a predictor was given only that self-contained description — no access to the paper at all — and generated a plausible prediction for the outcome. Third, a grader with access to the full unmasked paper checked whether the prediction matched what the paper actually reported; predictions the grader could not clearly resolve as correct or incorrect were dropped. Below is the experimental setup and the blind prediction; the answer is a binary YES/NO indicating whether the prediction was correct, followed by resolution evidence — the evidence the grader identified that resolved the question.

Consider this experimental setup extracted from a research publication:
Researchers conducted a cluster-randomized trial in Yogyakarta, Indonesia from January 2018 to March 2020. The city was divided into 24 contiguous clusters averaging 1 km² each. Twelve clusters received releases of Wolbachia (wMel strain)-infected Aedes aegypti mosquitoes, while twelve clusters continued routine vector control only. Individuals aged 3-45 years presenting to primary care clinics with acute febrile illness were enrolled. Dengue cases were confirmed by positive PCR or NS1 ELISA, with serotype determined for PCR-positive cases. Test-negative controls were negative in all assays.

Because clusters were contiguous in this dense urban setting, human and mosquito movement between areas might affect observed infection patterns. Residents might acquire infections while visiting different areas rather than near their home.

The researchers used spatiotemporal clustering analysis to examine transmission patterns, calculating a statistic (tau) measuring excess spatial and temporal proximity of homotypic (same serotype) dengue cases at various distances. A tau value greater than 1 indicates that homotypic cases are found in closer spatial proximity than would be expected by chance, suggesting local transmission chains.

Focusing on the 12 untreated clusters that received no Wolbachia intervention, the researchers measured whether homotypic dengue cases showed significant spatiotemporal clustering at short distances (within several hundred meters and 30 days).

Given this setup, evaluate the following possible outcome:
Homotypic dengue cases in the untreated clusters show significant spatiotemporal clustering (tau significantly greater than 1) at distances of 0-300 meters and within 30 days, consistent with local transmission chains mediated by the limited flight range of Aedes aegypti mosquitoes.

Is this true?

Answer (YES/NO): YES